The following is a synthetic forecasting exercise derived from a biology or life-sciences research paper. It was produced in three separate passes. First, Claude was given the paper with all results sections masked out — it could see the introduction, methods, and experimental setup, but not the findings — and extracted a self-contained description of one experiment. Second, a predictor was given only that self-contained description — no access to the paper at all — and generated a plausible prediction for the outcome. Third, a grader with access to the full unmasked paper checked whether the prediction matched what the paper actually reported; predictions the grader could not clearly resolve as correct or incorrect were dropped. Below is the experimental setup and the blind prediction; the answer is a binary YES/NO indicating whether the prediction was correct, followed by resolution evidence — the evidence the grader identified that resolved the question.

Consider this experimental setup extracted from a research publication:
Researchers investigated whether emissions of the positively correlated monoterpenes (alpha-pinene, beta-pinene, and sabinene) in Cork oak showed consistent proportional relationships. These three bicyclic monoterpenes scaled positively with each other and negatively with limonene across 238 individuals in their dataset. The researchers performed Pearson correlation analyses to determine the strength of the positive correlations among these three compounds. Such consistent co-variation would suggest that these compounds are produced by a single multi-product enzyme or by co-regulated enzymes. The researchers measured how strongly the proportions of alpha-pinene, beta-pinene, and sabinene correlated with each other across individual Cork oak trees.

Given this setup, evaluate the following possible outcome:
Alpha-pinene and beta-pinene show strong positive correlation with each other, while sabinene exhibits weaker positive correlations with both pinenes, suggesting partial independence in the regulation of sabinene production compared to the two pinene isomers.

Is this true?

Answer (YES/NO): NO